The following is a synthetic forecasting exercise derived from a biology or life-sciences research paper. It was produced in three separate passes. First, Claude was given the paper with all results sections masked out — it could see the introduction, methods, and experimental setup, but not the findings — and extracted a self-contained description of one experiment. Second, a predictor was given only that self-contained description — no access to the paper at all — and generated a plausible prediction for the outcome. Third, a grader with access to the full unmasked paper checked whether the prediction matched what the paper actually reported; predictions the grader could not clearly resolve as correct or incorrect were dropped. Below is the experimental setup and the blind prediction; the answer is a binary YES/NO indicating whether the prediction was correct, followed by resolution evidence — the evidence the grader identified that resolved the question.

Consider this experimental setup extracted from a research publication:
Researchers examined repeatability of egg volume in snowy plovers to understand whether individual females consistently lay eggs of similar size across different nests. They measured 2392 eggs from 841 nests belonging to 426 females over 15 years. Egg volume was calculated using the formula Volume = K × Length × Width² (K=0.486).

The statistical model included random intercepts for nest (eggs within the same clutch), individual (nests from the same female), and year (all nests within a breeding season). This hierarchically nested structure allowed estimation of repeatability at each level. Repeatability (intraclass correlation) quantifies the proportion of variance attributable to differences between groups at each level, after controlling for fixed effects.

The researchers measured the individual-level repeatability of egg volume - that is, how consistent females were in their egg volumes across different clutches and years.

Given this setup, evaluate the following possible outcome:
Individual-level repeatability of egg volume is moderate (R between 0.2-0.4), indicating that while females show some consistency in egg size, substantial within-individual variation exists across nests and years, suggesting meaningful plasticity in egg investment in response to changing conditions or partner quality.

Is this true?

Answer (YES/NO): NO